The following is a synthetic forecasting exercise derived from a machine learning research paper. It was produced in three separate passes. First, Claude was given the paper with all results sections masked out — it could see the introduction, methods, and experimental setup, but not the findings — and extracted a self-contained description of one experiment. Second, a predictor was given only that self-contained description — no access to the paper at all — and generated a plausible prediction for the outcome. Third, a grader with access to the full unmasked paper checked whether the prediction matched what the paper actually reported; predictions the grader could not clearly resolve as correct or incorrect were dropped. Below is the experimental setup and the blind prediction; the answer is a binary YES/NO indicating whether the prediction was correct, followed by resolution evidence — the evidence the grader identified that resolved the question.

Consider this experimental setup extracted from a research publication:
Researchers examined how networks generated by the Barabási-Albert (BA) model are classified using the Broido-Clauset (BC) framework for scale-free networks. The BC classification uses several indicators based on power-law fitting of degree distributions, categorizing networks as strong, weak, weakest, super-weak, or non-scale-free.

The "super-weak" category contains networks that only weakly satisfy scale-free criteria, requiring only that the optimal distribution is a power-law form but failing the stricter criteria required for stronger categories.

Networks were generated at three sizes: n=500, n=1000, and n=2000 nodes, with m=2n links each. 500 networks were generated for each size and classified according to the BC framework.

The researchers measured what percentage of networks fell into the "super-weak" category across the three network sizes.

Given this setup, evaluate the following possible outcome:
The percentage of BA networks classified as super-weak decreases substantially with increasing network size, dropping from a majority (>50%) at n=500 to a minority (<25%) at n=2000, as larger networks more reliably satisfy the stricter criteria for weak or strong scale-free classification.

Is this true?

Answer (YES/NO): NO